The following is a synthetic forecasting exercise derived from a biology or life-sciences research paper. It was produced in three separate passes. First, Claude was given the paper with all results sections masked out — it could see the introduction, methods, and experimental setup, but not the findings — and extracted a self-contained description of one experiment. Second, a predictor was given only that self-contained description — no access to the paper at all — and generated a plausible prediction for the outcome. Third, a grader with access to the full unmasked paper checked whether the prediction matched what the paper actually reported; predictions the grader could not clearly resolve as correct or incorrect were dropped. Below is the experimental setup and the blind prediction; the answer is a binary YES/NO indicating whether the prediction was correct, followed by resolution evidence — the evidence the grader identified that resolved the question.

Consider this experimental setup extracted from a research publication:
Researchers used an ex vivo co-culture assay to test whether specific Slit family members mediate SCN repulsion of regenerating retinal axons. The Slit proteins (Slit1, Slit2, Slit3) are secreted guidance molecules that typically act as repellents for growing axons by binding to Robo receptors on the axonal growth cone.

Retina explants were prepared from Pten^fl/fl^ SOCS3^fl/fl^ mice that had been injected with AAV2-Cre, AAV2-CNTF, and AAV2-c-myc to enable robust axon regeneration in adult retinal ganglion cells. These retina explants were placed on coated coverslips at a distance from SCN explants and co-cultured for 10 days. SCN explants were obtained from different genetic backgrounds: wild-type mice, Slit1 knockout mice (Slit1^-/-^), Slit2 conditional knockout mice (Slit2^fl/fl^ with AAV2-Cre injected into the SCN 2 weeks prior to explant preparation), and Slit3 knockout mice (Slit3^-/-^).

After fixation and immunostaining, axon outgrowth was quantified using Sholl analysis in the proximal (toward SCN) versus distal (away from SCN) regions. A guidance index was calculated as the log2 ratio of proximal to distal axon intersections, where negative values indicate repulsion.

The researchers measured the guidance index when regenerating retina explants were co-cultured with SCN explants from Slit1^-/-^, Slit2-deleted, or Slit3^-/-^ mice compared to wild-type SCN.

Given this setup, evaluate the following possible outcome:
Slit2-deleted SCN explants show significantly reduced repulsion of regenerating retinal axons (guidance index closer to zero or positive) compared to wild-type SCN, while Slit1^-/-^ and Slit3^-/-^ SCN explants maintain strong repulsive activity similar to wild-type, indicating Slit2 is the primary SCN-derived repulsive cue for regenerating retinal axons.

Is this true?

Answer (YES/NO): NO